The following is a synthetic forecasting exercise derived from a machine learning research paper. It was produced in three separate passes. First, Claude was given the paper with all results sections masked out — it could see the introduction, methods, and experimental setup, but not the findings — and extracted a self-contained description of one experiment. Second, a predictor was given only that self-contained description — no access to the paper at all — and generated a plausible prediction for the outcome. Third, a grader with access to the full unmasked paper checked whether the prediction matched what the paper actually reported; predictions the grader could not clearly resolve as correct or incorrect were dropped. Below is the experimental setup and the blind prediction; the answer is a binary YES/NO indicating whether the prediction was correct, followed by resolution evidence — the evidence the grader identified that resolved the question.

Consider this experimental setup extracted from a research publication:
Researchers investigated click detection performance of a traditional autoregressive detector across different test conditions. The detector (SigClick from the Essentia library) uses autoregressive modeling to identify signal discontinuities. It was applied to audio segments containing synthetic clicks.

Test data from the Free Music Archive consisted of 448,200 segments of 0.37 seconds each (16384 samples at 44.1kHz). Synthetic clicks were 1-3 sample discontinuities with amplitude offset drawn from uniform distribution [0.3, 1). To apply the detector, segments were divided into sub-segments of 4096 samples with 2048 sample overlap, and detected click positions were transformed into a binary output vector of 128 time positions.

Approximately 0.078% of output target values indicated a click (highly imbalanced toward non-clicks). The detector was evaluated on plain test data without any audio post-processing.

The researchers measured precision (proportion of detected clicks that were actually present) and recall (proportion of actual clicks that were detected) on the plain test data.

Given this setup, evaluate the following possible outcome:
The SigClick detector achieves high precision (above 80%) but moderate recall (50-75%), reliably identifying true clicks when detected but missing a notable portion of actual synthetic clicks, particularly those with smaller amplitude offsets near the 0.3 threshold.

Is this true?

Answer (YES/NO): NO